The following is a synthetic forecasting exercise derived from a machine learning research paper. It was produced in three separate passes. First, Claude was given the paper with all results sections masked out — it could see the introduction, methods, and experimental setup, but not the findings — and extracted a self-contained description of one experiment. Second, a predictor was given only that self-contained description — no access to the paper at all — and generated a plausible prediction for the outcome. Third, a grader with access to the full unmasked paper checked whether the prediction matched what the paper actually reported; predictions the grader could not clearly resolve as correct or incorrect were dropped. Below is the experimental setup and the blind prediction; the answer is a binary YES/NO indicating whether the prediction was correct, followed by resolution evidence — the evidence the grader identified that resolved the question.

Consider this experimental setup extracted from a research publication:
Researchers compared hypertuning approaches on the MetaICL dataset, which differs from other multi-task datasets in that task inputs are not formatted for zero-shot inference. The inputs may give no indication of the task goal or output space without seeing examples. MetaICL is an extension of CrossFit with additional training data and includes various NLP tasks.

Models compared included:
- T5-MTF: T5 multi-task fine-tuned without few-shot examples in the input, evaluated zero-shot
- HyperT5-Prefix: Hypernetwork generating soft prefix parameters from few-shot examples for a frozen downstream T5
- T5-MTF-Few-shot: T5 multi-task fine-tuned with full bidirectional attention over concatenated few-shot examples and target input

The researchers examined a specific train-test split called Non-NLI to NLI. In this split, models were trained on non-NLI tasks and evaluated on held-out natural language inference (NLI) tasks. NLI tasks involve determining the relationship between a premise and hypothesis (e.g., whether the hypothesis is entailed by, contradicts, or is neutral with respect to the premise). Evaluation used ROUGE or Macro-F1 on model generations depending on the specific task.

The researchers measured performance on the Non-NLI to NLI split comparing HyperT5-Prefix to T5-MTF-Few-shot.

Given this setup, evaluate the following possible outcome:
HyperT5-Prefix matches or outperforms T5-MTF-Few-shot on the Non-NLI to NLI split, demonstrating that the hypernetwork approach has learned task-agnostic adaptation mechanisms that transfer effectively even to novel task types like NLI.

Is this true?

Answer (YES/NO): YES